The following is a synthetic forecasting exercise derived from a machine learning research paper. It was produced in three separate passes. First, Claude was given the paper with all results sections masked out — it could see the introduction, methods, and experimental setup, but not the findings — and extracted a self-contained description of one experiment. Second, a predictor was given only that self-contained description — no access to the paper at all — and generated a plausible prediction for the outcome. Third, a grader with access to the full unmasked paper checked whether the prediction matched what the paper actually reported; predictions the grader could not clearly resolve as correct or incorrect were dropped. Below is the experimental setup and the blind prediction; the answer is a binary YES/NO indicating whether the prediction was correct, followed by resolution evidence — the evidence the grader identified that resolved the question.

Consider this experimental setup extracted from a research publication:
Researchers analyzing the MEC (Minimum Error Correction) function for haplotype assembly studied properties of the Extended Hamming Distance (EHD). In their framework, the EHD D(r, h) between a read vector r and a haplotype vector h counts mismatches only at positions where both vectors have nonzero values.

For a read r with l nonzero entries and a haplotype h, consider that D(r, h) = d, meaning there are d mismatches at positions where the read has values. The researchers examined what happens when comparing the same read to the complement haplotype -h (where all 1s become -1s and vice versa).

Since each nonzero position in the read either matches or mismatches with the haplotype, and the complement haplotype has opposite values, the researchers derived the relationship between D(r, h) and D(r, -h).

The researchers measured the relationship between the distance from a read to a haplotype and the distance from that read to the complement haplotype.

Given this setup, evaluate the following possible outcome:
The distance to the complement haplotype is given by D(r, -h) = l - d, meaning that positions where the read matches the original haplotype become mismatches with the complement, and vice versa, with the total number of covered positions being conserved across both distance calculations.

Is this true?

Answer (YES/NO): YES